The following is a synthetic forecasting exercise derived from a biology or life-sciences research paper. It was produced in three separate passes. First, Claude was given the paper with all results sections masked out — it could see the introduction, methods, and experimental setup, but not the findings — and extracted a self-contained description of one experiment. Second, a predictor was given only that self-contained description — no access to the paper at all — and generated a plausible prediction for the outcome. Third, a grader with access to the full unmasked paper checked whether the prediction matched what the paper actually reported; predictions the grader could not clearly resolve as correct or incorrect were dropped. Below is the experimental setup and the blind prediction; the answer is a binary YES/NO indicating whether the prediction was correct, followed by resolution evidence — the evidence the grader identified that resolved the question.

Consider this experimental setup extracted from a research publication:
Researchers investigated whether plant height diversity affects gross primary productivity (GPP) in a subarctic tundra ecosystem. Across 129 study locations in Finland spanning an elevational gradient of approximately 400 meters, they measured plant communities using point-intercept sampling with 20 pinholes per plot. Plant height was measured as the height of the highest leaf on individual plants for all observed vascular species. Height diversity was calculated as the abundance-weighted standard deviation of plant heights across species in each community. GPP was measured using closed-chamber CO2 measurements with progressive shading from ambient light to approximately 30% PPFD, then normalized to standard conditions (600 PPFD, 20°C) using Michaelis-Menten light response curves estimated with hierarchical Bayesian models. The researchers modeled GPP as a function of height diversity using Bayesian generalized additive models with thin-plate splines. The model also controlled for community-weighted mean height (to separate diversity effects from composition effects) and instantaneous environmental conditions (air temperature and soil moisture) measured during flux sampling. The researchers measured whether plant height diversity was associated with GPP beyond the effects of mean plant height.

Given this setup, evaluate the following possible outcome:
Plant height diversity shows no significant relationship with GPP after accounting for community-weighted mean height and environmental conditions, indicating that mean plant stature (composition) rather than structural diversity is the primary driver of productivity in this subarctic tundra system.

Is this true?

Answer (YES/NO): YES